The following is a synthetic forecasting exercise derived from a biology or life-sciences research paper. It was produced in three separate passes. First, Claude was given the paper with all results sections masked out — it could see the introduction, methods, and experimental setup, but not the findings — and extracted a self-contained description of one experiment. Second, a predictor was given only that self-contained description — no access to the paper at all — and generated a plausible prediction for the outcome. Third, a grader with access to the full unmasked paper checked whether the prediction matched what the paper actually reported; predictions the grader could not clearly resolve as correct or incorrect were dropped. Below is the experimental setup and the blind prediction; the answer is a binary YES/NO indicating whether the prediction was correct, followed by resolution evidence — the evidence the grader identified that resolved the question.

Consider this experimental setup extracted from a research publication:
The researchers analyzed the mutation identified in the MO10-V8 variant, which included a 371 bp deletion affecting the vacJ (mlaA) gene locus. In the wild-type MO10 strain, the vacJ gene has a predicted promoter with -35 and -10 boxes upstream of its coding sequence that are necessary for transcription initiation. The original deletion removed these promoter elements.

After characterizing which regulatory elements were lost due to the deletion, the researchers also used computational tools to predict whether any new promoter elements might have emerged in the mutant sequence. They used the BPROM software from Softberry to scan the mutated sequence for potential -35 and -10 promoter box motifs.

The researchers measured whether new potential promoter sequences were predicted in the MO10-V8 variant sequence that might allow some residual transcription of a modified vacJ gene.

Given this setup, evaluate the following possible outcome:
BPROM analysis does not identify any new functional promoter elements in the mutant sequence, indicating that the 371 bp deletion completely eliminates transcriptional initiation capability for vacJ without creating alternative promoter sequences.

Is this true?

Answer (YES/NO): NO